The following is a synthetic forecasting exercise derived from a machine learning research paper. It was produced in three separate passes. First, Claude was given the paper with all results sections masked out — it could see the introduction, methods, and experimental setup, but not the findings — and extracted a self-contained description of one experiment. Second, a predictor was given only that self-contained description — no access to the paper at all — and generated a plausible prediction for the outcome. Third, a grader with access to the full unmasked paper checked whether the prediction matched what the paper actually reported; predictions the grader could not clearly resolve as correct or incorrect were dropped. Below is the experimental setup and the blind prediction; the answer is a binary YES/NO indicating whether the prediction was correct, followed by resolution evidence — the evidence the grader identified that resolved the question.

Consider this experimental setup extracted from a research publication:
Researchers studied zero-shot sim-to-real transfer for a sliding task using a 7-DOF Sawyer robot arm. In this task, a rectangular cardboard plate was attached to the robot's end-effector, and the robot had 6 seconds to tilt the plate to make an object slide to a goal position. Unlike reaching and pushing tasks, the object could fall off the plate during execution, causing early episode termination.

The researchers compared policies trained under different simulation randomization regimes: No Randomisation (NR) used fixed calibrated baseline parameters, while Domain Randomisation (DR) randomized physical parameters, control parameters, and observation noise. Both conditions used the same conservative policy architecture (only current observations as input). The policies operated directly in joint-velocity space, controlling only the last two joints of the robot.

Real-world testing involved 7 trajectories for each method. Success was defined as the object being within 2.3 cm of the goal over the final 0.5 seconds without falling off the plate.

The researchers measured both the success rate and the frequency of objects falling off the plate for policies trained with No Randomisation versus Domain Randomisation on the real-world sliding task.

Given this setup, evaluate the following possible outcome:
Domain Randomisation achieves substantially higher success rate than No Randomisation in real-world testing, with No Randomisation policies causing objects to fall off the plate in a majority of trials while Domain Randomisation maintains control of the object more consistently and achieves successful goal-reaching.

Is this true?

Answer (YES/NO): NO